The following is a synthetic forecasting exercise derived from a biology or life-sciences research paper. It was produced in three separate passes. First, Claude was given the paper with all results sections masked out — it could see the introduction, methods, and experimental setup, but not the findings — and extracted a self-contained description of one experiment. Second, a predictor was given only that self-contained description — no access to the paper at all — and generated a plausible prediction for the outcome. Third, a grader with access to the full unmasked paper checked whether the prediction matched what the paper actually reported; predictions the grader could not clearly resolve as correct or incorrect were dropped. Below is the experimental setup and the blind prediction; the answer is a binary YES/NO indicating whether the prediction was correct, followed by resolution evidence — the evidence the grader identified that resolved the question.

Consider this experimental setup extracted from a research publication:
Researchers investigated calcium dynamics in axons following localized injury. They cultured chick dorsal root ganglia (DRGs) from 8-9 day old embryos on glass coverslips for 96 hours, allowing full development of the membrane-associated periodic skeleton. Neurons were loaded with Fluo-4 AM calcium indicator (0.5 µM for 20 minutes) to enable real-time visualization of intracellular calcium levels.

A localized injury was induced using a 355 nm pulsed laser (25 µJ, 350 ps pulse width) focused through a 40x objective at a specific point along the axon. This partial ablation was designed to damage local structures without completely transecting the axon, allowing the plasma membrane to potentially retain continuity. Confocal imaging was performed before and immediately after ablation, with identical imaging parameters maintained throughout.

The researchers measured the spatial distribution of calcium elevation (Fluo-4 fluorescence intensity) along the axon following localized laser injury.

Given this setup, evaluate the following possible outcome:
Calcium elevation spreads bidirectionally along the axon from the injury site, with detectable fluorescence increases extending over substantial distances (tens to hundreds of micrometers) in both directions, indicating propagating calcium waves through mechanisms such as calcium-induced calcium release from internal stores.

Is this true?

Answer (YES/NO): YES